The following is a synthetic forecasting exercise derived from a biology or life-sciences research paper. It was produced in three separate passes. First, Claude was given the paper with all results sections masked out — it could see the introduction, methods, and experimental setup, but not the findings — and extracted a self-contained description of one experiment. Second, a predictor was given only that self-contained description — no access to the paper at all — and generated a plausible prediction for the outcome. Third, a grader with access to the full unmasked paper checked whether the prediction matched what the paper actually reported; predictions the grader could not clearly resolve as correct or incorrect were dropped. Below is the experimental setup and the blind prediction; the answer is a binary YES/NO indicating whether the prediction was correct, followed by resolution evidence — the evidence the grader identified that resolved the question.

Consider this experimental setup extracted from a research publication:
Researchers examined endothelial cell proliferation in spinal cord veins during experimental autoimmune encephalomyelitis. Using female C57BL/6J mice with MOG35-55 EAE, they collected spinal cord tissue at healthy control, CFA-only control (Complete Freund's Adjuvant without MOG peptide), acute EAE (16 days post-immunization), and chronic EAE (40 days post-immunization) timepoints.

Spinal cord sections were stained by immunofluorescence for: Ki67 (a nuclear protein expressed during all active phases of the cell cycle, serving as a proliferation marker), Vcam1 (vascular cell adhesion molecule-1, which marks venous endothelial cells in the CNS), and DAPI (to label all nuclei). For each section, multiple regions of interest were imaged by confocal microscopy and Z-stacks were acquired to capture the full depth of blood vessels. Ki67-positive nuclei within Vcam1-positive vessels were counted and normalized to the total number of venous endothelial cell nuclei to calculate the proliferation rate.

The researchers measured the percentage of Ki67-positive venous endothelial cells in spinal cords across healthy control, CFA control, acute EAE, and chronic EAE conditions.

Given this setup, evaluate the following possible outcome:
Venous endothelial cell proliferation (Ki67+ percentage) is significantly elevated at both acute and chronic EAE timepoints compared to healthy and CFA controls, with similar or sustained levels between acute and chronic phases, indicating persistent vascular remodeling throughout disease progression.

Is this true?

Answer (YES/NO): NO